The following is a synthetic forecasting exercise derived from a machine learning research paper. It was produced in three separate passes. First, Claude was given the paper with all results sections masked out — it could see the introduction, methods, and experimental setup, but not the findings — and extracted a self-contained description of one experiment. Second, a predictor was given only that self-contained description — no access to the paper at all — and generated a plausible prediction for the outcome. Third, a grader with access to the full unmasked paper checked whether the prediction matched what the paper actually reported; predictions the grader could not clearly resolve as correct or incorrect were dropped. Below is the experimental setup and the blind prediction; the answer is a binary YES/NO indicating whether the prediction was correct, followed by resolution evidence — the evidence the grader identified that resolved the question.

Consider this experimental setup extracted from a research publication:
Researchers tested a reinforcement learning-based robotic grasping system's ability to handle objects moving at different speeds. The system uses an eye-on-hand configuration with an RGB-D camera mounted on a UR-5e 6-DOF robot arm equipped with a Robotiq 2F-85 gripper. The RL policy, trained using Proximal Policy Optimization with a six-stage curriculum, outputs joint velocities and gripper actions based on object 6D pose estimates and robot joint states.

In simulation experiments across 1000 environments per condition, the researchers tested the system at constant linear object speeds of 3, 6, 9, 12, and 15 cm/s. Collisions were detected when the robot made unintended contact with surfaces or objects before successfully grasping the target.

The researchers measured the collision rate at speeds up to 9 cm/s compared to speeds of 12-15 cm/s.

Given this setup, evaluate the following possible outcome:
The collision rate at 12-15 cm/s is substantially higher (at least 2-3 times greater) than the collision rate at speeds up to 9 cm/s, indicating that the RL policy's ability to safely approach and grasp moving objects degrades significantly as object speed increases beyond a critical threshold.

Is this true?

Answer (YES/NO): YES